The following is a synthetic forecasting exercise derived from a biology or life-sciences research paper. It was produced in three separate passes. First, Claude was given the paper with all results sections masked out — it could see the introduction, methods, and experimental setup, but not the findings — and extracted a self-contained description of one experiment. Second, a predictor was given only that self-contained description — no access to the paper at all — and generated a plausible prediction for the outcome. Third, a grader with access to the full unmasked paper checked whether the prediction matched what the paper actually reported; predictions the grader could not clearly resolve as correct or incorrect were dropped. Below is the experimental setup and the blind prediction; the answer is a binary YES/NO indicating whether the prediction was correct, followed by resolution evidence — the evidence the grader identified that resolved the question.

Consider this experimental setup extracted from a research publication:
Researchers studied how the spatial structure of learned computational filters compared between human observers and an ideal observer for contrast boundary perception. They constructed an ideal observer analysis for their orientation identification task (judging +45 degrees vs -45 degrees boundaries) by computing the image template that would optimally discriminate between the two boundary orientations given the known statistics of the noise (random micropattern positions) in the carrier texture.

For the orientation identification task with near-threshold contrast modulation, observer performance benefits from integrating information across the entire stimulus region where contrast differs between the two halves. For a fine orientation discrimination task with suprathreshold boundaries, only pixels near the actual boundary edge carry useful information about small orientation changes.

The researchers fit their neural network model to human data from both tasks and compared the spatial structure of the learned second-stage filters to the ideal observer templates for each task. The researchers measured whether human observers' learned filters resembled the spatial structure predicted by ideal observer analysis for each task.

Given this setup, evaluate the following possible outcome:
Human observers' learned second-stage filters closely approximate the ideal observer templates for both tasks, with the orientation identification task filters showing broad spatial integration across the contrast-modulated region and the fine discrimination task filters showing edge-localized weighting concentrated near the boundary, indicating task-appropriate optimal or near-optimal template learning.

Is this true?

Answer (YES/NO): YES